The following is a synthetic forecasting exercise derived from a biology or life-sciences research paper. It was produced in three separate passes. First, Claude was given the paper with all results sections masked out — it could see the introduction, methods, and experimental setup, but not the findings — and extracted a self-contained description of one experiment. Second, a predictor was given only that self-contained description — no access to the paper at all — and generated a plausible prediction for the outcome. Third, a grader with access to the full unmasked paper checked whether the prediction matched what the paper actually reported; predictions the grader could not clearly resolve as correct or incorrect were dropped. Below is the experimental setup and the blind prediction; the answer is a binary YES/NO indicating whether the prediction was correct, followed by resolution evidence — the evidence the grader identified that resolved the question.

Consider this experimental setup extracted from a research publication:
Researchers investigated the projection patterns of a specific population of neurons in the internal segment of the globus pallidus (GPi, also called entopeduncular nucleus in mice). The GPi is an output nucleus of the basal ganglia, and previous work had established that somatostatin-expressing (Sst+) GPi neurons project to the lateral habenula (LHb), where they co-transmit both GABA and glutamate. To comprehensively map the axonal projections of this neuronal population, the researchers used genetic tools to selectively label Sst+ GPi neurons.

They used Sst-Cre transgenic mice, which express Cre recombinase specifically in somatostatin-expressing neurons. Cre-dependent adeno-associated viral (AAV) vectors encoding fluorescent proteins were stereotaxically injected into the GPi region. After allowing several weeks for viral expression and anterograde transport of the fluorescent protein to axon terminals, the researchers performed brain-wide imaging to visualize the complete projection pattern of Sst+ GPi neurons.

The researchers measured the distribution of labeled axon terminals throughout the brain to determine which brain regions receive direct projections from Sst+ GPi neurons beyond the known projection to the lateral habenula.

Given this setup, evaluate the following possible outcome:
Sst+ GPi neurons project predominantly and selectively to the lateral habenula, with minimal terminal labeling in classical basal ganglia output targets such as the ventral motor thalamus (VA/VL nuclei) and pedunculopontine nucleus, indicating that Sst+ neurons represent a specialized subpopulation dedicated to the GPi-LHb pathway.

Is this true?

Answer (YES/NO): NO